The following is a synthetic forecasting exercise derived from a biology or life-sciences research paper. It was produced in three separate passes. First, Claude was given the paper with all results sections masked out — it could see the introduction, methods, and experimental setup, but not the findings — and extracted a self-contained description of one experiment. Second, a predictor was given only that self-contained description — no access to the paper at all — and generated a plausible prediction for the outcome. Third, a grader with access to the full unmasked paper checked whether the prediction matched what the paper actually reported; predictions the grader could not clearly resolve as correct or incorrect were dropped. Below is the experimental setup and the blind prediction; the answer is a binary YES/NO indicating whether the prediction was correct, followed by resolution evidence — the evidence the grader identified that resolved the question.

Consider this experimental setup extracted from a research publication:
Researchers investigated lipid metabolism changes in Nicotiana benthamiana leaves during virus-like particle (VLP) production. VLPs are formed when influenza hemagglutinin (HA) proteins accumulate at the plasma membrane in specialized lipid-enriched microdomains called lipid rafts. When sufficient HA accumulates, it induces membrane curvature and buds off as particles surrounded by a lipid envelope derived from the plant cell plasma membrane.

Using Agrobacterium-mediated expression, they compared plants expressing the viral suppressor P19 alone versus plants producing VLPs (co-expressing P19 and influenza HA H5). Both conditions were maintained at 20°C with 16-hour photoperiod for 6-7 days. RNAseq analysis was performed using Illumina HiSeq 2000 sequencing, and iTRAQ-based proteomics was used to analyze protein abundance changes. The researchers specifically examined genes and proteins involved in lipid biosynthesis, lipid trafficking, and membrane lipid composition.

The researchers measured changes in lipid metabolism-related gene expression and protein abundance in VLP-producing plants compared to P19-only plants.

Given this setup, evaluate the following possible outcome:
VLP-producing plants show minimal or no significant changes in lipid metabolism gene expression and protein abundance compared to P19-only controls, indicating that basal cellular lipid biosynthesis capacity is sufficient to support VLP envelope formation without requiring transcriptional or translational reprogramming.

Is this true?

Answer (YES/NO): NO